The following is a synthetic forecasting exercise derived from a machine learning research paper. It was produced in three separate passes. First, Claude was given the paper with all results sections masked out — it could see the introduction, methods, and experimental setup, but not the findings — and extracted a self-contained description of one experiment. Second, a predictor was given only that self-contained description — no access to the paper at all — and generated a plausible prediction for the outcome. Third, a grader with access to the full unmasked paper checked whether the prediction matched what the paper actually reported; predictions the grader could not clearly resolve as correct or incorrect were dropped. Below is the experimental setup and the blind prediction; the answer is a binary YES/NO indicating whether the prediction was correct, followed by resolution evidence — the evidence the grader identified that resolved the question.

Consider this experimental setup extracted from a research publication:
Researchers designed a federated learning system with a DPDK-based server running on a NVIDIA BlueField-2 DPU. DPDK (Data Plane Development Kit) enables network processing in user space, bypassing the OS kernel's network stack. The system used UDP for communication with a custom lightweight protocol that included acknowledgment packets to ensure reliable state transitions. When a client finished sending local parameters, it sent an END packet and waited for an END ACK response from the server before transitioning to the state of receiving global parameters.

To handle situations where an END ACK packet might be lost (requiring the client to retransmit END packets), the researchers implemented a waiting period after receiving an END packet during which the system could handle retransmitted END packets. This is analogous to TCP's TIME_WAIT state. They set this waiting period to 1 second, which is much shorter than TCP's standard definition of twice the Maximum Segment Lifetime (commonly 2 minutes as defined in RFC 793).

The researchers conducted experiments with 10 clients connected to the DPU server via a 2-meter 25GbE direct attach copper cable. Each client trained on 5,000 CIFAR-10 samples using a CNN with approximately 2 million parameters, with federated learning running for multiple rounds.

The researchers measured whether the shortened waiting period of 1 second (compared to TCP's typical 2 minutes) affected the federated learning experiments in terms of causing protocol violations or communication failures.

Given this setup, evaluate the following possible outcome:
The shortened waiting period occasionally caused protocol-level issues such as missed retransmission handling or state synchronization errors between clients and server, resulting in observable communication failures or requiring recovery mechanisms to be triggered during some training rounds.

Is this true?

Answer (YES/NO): NO